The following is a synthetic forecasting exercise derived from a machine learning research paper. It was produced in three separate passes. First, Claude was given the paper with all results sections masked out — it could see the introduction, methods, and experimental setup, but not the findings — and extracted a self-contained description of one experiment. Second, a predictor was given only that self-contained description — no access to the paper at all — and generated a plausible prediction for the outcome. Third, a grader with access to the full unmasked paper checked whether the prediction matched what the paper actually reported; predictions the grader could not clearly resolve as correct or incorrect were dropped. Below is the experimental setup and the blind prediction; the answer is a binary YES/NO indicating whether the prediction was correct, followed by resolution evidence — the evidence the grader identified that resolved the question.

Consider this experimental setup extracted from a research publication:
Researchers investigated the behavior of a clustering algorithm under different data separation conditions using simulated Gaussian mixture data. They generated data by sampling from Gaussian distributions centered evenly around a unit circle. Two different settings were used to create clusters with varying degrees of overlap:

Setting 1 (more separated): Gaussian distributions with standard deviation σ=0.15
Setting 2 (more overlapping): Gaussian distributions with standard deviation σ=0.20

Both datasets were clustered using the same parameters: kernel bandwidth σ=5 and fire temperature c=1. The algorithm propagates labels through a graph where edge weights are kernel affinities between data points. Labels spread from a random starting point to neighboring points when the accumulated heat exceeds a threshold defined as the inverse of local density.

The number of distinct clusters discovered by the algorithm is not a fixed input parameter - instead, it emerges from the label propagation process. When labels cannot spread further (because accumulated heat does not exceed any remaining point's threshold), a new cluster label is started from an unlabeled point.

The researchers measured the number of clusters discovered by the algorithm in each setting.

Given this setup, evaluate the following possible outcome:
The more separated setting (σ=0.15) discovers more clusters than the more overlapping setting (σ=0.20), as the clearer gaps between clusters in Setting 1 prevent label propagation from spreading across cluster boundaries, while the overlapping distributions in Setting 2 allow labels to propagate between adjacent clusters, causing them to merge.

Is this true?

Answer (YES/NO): NO